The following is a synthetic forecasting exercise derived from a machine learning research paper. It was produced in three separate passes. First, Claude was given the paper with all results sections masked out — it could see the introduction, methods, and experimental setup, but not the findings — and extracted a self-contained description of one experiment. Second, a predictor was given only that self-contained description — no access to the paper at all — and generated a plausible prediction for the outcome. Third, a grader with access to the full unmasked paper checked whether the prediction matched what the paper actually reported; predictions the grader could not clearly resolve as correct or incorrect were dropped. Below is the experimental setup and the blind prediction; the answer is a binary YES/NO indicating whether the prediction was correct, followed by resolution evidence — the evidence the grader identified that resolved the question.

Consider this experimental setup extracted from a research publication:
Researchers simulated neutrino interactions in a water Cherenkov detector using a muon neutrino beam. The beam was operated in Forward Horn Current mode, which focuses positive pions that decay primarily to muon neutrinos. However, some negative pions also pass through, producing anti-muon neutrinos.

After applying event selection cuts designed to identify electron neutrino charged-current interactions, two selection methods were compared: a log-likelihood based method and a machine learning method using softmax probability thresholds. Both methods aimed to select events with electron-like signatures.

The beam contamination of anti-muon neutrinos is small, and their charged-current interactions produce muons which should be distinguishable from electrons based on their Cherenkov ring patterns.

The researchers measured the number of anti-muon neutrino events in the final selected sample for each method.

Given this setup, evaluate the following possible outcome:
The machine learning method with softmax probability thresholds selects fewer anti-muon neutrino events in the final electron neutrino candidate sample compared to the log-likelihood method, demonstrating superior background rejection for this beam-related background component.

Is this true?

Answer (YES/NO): YES